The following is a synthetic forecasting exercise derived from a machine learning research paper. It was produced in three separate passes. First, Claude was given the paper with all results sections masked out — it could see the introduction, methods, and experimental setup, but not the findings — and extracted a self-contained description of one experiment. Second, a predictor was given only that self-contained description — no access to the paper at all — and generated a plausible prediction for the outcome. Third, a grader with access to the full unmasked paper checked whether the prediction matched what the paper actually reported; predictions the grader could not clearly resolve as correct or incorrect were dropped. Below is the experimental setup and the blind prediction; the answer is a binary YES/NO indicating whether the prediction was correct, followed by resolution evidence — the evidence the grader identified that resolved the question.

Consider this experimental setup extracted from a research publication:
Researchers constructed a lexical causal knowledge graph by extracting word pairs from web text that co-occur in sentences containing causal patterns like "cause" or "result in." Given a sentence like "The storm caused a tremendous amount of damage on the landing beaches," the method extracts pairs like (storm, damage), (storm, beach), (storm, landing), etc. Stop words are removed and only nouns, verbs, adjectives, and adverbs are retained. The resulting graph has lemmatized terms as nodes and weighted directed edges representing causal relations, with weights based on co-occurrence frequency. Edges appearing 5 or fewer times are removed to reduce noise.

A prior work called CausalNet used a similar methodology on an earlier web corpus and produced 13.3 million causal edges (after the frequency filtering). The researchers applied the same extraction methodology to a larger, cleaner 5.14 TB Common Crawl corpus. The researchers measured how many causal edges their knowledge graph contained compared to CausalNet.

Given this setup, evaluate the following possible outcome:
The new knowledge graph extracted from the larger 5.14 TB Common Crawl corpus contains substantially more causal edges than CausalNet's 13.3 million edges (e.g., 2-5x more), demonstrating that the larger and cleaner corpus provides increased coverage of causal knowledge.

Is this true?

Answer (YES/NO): YES